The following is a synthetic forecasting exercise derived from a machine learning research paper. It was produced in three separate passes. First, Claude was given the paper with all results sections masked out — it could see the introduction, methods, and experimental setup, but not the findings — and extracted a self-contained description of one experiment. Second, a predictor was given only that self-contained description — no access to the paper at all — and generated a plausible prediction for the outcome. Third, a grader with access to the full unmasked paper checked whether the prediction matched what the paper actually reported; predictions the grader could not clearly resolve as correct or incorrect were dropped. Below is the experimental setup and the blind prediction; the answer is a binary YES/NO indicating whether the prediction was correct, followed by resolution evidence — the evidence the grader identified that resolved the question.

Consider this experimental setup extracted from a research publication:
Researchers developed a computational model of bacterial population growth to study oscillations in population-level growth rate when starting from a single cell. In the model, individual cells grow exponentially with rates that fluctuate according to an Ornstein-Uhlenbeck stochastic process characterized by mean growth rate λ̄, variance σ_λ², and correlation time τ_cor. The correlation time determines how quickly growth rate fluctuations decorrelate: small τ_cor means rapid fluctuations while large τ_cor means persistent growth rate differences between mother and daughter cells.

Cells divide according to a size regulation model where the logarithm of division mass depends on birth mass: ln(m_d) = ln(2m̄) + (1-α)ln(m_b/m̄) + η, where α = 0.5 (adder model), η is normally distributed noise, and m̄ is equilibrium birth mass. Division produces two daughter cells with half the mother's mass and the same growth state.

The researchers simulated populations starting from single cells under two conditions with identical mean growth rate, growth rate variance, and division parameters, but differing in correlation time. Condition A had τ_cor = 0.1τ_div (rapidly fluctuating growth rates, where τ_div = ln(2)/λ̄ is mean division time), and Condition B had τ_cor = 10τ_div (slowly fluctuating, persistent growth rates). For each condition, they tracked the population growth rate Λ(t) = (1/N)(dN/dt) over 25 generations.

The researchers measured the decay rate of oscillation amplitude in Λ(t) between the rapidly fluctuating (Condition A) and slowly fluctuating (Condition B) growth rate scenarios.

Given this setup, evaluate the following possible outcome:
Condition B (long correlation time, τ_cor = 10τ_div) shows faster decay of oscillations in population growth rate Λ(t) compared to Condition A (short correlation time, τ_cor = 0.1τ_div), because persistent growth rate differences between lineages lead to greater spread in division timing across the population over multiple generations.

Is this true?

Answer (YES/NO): YES